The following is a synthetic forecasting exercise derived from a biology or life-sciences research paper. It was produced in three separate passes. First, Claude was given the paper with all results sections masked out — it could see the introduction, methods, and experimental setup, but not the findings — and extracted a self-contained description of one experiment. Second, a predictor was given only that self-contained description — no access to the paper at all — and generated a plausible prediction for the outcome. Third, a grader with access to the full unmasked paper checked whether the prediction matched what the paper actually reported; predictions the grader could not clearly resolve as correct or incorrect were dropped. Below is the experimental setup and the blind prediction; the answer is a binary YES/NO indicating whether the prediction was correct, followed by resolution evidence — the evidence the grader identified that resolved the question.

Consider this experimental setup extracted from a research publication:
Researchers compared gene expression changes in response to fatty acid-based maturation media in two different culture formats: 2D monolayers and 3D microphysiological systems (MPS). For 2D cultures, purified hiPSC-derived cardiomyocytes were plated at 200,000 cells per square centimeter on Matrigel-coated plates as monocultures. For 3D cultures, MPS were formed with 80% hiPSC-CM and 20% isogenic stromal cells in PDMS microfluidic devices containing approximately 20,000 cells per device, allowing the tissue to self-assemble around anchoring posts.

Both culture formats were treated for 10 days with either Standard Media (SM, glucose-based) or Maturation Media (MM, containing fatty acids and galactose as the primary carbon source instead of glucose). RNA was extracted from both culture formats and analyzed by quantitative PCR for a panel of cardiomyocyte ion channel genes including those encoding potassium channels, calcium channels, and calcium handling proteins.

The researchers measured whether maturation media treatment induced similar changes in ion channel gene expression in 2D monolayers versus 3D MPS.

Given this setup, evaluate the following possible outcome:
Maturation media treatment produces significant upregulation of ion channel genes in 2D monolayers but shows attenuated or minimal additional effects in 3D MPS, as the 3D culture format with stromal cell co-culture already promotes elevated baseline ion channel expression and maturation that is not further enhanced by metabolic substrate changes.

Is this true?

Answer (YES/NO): NO